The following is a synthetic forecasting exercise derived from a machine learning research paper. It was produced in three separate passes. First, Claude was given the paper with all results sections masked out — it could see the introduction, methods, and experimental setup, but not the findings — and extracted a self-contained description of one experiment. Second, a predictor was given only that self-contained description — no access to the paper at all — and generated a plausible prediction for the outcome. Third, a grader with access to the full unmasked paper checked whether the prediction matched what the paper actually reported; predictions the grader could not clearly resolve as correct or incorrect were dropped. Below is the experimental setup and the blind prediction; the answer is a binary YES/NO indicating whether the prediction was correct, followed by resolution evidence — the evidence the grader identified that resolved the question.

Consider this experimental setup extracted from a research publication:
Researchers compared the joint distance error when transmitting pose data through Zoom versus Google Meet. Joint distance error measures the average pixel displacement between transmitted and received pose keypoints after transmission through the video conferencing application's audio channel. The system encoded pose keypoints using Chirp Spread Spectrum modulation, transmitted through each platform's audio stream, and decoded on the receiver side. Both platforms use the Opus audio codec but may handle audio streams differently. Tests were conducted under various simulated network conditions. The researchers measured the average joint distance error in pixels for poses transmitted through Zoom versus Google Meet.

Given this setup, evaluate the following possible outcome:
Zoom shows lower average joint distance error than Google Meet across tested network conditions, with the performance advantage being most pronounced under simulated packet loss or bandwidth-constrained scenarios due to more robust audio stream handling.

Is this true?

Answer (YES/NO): NO